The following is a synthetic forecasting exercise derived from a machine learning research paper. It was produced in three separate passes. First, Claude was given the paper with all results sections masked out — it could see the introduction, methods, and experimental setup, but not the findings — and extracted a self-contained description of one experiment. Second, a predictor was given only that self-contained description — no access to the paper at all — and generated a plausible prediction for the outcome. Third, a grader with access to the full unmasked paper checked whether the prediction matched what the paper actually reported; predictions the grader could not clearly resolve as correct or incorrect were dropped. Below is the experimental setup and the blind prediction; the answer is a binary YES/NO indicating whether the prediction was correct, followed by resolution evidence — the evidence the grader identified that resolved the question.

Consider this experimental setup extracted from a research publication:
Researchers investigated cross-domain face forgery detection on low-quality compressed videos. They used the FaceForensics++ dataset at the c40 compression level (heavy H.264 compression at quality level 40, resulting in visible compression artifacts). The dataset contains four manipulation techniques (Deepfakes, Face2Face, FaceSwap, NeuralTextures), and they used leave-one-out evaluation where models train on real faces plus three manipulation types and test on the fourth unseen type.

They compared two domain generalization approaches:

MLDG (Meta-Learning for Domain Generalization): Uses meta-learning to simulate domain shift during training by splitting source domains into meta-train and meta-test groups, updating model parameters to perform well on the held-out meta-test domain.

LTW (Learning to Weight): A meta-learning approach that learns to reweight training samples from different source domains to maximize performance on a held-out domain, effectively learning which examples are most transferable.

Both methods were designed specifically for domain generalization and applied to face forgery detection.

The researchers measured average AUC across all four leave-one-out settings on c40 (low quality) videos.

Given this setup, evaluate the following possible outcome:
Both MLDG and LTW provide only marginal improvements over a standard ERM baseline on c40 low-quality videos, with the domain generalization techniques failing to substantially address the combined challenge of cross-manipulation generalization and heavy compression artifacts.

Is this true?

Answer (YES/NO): NO